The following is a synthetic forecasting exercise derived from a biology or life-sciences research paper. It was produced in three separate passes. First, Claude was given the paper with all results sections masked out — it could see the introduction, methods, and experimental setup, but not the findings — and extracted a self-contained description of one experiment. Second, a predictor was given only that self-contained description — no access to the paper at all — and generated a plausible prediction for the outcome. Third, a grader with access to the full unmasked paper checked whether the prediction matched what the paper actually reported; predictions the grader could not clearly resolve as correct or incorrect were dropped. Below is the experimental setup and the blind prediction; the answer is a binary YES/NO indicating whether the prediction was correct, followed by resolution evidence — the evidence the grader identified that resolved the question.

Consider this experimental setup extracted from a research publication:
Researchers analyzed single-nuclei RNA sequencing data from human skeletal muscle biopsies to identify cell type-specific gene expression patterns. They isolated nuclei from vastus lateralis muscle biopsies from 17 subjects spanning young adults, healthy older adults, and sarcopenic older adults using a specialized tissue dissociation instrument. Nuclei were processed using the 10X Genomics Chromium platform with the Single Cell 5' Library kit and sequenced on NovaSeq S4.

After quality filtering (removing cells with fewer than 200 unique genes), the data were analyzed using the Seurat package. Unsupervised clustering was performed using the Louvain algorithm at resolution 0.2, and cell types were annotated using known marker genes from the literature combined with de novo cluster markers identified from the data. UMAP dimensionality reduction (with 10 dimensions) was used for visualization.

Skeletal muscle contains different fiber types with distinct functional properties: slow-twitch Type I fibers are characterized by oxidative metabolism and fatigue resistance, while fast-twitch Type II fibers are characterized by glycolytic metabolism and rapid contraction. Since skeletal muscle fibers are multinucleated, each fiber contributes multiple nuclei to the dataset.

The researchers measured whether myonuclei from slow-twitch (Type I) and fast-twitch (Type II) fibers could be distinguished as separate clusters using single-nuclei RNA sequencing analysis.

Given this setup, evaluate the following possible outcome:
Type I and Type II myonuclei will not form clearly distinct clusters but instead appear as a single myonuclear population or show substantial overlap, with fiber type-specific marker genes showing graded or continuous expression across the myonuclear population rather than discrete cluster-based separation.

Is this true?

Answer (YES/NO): NO